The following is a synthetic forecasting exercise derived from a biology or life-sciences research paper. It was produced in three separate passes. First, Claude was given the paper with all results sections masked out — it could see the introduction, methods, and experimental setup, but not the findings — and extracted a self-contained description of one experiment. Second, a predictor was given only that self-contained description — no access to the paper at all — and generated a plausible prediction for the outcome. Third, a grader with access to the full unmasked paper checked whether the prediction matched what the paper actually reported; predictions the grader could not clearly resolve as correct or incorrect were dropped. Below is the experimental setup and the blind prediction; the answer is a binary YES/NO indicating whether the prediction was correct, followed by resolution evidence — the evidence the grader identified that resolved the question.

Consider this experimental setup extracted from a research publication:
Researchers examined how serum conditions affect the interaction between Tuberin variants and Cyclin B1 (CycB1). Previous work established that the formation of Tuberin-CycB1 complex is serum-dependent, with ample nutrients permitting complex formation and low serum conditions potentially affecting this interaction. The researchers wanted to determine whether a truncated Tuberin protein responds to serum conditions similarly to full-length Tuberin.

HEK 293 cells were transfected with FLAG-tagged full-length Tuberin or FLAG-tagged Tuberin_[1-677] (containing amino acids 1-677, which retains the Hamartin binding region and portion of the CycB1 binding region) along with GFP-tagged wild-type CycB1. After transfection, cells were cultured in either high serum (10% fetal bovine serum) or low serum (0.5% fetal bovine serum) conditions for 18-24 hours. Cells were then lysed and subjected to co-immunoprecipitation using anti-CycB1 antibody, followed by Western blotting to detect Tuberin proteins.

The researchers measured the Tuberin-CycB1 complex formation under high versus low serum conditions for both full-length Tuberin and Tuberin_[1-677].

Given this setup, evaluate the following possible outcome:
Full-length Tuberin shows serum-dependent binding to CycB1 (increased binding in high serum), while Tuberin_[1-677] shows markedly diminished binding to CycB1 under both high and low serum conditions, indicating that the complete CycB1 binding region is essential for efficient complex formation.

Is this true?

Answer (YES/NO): NO